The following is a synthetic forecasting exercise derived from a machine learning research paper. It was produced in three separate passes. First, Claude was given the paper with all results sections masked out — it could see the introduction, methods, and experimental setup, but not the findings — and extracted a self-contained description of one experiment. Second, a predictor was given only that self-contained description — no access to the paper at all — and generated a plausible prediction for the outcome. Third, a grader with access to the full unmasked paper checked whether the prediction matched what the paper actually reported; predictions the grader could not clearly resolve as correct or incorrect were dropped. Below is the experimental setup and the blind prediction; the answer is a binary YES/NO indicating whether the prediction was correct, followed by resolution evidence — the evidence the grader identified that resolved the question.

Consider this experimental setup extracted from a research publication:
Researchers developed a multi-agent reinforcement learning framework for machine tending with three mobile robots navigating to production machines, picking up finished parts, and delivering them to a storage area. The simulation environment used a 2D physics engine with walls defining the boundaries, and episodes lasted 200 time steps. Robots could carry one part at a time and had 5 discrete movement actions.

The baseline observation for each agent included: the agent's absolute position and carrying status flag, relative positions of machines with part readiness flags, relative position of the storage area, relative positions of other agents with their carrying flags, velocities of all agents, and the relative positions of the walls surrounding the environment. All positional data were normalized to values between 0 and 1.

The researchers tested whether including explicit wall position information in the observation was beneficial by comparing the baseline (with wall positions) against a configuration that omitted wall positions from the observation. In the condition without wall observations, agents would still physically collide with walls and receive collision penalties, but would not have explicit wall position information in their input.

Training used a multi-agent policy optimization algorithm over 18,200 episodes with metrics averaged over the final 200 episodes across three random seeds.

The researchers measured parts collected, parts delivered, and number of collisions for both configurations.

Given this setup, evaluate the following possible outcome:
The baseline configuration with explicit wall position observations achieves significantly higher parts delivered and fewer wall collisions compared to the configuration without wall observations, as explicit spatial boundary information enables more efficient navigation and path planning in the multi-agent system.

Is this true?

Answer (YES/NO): NO